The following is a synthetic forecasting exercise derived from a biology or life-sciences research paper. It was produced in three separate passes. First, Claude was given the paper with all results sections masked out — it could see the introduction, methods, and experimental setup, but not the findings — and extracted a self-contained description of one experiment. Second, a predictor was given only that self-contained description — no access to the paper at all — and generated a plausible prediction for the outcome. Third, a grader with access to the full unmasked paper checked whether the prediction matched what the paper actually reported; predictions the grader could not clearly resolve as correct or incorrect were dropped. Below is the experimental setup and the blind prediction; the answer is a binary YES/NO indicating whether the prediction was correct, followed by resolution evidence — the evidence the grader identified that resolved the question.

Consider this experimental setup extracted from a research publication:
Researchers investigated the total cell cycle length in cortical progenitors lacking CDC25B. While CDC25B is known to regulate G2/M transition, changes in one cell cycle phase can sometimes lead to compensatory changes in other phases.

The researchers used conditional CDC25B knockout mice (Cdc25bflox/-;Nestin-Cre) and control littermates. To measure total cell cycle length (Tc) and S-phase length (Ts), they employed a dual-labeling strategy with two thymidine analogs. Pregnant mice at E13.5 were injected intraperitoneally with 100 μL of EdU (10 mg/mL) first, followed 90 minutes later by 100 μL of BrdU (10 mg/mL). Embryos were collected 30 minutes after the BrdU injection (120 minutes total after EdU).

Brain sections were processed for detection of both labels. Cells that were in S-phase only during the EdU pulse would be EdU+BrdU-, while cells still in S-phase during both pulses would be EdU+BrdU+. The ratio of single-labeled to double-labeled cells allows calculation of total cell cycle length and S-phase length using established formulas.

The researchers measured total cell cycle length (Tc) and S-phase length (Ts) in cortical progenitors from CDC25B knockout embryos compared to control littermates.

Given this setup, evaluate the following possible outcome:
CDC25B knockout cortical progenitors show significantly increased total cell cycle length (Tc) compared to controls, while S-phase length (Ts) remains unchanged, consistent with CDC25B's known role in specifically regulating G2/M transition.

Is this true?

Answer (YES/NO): NO